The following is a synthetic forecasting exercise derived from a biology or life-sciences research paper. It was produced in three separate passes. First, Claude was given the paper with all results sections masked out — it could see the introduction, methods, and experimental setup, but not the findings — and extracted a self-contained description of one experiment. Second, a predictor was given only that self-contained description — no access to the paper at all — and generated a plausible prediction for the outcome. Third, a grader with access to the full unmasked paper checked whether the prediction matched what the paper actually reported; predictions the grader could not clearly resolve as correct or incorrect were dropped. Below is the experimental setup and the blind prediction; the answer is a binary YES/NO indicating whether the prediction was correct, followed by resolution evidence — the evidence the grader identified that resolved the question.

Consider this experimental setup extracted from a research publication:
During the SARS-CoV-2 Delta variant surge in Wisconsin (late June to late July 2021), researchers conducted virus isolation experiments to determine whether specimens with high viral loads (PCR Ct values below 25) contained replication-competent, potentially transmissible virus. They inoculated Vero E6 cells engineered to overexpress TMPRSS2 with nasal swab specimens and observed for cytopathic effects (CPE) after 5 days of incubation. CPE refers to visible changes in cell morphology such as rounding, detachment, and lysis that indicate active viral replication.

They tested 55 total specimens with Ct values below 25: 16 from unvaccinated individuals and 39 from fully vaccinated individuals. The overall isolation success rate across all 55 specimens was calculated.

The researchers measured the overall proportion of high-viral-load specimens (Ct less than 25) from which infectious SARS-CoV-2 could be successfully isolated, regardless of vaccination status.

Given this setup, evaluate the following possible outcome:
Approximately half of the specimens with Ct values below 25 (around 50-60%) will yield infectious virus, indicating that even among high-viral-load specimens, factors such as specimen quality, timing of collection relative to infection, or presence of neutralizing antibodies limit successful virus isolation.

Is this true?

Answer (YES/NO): NO